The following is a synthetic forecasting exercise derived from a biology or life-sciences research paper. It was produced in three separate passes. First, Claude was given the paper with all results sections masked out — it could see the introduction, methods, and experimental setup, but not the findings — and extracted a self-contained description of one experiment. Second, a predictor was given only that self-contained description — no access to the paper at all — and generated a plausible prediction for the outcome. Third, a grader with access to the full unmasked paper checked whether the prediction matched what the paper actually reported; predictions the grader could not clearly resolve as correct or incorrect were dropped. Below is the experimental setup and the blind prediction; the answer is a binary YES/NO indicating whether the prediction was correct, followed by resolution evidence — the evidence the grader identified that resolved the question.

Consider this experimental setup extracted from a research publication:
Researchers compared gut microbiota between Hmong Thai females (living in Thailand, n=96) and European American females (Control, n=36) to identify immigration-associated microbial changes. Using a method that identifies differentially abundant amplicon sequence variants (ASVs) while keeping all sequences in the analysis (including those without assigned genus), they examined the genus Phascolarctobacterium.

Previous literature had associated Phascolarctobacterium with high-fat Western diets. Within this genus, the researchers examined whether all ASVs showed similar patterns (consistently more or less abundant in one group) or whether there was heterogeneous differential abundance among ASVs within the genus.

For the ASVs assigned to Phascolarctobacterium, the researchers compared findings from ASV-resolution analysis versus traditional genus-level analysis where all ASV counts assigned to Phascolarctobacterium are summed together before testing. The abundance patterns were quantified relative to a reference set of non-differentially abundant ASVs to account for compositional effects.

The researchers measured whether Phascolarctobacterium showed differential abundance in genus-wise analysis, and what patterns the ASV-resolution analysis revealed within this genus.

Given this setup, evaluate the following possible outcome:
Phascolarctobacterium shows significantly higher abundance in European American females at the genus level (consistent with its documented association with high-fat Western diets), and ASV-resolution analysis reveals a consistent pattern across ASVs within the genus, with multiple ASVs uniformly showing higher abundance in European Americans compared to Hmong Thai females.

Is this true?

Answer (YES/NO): NO